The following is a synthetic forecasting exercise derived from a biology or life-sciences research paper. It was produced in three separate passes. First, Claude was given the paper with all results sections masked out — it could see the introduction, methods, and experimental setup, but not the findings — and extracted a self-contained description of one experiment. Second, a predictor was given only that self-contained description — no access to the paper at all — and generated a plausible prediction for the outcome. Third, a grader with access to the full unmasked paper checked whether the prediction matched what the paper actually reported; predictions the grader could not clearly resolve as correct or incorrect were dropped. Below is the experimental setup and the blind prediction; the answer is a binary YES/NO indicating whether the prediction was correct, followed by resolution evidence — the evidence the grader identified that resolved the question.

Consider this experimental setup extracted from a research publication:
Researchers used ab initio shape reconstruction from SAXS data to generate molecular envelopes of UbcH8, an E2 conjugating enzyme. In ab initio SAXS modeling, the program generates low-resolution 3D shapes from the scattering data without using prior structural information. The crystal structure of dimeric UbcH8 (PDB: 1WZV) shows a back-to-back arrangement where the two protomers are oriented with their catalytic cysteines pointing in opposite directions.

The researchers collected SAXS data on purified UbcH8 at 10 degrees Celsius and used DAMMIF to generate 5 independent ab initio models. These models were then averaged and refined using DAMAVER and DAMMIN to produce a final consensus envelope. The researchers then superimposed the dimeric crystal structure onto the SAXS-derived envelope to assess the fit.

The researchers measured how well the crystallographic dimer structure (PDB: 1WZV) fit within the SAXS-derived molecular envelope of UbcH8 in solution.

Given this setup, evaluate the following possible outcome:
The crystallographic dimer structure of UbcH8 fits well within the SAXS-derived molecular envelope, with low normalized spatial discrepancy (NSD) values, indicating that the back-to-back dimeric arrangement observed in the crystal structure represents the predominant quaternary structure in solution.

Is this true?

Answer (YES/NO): NO